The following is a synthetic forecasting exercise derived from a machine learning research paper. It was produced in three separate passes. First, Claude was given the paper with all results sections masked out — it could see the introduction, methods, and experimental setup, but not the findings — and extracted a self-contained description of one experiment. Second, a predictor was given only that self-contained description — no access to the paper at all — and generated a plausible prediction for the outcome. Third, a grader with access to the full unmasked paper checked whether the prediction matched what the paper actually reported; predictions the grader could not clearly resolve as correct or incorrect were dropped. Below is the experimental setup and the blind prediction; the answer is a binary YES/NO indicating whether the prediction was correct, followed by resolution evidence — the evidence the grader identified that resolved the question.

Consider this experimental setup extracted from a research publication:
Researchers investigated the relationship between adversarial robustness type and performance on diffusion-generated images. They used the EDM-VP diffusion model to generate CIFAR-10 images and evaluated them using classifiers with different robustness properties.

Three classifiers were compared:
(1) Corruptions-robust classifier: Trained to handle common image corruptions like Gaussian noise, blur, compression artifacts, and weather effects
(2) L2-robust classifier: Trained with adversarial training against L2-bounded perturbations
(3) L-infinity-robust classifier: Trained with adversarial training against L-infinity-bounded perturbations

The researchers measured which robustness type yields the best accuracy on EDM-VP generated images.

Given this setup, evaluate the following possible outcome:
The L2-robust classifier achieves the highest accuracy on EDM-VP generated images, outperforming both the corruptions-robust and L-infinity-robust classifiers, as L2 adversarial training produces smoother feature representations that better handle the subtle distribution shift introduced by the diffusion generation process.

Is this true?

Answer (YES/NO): NO